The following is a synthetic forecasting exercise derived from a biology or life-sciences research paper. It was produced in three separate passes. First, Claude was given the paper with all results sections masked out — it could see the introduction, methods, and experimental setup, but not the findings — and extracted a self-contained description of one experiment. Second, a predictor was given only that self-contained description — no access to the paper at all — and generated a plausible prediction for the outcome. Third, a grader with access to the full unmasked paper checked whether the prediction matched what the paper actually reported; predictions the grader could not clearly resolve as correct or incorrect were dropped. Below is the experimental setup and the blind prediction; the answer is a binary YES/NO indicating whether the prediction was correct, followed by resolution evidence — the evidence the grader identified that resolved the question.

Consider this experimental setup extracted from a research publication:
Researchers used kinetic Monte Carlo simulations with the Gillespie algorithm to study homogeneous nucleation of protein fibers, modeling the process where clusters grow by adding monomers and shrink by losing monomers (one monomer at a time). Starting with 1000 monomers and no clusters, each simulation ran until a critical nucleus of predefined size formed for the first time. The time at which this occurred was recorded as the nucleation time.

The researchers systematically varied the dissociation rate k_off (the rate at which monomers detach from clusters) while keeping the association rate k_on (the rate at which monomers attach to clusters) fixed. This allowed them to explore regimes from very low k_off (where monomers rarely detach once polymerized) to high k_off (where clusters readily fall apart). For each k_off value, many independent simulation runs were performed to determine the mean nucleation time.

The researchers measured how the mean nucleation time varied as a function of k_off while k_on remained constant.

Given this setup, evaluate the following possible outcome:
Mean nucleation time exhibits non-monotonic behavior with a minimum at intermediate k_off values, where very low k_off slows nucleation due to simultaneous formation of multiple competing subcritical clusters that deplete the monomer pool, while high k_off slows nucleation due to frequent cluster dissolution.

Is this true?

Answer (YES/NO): YES